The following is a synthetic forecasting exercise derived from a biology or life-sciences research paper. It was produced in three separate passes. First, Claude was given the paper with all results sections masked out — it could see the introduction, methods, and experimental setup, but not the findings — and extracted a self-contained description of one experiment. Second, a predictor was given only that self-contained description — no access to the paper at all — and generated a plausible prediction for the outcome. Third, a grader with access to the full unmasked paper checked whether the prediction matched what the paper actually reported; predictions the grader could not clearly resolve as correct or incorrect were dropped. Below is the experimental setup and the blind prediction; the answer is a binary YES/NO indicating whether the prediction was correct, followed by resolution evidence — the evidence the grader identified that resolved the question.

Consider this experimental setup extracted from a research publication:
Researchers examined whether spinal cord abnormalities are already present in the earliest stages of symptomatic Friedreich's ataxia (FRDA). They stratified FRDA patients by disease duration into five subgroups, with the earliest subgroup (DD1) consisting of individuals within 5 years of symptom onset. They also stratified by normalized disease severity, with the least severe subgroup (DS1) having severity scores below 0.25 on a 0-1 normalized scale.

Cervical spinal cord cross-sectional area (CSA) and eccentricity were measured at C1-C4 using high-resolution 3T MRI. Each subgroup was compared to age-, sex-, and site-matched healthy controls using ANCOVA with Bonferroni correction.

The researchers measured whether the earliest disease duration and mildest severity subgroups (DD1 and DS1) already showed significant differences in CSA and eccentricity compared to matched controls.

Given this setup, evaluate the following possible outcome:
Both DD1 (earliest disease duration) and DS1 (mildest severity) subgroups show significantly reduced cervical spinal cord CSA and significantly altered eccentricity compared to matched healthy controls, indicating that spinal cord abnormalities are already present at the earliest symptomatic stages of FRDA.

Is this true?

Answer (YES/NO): YES